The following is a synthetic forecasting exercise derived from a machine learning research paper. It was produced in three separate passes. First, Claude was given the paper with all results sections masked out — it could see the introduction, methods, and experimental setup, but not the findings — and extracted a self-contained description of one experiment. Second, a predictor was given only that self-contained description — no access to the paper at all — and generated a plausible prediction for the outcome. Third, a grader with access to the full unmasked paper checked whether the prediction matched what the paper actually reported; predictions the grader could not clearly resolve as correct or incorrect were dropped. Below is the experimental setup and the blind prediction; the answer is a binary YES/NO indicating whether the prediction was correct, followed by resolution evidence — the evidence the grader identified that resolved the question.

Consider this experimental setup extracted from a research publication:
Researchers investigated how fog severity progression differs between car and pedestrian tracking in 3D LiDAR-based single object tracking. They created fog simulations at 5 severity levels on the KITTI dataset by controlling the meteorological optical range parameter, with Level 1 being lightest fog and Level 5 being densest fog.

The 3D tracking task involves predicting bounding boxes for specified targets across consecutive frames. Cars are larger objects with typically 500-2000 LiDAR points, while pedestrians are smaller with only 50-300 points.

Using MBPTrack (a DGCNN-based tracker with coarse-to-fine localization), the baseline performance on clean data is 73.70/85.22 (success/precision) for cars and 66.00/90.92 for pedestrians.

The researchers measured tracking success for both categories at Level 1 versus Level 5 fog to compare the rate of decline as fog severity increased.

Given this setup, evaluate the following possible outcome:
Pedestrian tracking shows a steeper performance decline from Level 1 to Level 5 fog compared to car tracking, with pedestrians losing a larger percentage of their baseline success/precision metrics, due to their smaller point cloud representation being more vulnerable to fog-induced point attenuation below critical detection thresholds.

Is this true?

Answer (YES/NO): YES